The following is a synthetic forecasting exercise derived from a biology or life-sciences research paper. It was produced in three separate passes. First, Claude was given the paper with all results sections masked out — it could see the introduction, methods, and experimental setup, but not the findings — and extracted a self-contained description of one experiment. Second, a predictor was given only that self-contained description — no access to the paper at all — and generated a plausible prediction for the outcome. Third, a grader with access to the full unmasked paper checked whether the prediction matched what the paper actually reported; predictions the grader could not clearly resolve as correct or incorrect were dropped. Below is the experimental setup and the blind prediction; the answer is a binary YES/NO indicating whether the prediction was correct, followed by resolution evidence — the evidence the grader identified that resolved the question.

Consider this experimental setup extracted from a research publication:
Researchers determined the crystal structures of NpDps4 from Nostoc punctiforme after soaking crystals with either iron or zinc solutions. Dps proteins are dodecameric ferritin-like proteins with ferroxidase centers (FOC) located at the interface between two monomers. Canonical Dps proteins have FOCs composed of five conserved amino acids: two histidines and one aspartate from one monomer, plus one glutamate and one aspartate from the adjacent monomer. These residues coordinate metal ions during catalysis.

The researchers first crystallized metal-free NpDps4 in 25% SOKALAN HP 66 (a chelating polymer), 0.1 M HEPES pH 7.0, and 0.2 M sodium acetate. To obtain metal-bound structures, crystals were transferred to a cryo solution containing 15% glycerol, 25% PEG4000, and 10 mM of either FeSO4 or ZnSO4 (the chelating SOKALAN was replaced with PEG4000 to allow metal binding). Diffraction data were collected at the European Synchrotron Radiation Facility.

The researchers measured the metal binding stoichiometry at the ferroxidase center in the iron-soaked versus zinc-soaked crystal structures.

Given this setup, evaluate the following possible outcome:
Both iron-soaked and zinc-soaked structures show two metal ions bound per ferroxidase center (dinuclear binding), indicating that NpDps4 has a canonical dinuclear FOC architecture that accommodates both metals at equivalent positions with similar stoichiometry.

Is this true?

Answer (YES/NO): NO